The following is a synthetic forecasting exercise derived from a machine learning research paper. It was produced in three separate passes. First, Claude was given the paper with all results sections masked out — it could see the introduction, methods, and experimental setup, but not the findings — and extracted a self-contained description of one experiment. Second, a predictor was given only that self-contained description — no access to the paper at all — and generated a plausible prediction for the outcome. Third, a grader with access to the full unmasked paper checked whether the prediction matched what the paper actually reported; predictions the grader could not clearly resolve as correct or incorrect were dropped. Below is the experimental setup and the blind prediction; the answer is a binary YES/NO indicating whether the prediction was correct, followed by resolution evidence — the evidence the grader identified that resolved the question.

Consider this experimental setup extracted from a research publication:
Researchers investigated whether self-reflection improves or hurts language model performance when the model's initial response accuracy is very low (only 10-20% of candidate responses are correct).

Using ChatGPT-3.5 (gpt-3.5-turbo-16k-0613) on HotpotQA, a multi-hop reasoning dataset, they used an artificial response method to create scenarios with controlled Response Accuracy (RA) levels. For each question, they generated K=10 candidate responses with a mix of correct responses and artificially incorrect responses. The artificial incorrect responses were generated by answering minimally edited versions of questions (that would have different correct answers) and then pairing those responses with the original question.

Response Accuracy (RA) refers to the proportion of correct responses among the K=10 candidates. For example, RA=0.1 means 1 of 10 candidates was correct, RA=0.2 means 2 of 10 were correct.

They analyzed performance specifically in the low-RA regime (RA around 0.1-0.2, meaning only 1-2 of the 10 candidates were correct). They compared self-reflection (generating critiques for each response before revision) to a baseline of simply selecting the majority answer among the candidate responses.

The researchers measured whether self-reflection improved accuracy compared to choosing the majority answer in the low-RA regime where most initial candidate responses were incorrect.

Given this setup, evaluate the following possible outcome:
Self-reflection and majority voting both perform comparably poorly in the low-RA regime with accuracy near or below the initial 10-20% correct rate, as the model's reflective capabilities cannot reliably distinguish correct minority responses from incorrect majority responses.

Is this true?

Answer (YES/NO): NO